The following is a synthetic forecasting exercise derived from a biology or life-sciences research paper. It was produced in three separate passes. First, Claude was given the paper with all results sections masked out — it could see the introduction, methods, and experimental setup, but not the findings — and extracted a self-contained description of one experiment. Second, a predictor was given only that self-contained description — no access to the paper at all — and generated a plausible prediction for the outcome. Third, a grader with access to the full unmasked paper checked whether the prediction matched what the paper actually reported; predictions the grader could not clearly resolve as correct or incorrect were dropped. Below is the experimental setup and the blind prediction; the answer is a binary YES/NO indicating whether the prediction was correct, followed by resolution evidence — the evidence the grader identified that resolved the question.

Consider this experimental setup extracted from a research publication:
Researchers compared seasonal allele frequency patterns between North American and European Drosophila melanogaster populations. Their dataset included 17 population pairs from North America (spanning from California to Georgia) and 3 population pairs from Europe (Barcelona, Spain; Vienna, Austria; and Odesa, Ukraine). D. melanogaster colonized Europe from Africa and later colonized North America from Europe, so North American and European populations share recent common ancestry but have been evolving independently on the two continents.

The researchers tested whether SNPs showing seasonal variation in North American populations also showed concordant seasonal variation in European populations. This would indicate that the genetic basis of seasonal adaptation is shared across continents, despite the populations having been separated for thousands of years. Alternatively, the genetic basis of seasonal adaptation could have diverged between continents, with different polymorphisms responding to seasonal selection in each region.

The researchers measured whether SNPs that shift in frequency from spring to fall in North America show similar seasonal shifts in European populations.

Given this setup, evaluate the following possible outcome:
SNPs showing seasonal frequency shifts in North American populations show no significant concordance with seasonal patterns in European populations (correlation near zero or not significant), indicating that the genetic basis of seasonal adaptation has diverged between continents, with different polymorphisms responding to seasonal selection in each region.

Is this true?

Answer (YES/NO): NO